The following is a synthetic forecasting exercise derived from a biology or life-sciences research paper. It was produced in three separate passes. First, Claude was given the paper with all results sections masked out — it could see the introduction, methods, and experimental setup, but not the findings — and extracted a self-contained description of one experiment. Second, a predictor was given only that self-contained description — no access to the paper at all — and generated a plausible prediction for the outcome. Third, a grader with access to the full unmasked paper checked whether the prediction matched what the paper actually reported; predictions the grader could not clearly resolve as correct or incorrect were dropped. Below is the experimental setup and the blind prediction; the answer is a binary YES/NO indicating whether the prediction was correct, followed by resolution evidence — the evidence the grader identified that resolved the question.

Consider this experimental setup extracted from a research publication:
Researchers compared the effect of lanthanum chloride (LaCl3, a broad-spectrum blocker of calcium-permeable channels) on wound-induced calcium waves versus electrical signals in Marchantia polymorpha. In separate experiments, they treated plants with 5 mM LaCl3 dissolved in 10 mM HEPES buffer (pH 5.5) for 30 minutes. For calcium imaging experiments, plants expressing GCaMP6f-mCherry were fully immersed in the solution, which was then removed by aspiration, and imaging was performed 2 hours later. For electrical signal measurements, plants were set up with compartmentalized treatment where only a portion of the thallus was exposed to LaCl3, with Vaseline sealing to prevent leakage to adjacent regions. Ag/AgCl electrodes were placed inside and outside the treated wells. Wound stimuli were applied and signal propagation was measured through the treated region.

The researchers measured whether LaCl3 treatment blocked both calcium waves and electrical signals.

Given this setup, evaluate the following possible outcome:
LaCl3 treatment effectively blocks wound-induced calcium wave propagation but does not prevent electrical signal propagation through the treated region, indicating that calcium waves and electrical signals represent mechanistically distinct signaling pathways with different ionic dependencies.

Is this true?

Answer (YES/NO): NO